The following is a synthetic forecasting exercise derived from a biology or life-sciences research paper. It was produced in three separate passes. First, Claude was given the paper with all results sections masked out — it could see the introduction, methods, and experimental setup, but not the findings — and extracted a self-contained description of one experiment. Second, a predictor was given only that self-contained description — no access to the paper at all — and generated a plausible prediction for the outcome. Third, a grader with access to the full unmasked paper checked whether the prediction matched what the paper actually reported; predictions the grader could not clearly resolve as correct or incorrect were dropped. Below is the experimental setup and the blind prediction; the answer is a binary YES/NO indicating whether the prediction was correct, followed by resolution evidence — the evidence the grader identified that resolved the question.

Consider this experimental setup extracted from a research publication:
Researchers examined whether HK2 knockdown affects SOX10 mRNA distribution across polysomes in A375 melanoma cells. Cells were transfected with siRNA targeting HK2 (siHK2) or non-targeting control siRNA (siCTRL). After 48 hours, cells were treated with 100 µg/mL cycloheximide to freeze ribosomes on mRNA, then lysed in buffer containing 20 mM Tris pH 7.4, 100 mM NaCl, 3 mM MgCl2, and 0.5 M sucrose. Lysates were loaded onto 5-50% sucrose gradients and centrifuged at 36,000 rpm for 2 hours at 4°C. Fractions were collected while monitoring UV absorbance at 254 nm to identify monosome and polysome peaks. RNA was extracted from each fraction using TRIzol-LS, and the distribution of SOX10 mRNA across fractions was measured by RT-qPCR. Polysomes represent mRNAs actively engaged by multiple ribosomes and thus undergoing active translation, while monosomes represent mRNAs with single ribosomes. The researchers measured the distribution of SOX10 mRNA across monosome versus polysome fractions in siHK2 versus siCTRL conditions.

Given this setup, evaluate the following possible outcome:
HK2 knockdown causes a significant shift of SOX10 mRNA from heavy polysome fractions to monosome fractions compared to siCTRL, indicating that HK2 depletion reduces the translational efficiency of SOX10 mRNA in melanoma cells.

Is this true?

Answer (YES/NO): NO